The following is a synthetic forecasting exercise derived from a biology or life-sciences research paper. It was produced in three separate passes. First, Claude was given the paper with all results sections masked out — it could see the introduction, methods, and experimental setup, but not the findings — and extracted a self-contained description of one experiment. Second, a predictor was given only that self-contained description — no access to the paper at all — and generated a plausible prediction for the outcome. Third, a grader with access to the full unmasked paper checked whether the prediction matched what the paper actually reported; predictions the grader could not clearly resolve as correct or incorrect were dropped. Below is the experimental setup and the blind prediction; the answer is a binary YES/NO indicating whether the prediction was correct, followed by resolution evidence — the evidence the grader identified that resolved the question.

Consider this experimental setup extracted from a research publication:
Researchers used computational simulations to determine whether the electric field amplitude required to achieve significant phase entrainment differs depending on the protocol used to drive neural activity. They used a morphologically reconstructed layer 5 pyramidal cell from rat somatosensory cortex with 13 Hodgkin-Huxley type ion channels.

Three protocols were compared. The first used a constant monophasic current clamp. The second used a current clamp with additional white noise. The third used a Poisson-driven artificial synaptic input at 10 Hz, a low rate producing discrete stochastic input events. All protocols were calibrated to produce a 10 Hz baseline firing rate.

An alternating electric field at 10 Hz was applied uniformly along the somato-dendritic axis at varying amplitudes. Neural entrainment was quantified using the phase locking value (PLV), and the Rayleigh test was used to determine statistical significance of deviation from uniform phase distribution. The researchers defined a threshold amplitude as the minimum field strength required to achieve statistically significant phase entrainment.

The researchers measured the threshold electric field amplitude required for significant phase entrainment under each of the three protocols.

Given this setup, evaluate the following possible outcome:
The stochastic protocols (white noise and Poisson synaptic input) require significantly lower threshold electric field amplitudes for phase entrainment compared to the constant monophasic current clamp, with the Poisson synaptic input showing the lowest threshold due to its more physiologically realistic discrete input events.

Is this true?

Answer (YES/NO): NO